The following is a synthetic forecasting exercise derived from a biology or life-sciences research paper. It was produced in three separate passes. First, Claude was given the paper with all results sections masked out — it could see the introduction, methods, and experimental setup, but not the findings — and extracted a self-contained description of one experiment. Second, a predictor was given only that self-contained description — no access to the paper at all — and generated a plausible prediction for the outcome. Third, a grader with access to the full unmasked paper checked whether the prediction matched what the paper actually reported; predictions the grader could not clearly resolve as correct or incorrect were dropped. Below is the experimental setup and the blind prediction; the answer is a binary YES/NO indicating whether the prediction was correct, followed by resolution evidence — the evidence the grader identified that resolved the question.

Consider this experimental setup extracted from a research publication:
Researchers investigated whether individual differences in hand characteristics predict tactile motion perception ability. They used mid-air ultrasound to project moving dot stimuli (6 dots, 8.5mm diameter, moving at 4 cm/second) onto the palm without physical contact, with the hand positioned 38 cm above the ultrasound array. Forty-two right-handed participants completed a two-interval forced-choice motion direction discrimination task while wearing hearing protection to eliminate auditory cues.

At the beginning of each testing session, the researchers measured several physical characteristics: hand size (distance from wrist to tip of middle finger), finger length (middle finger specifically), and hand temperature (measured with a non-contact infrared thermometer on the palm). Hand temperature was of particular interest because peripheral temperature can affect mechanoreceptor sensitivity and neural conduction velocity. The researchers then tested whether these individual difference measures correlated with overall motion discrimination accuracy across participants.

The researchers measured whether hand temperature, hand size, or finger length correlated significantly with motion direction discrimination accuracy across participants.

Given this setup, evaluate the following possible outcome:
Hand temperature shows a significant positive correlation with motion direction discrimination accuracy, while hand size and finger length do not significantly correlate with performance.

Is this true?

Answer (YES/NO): NO